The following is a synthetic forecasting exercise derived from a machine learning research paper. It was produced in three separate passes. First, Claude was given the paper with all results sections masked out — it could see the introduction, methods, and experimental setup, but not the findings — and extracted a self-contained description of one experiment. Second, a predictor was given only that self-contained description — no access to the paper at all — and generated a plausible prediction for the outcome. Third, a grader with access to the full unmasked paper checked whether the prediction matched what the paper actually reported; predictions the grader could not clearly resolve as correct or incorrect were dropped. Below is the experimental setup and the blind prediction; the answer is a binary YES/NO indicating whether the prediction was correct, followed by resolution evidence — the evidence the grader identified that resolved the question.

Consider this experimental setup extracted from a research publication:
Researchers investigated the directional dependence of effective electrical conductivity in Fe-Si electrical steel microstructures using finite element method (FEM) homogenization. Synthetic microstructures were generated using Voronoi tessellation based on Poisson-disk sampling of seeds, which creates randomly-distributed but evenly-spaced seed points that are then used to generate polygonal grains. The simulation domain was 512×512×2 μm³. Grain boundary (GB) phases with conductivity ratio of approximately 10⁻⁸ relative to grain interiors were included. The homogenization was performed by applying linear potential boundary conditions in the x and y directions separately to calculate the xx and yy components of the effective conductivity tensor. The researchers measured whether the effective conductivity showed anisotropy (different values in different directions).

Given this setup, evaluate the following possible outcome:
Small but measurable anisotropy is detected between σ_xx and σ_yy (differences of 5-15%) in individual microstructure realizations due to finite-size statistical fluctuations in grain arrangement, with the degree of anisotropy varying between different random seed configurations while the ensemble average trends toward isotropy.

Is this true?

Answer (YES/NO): NO